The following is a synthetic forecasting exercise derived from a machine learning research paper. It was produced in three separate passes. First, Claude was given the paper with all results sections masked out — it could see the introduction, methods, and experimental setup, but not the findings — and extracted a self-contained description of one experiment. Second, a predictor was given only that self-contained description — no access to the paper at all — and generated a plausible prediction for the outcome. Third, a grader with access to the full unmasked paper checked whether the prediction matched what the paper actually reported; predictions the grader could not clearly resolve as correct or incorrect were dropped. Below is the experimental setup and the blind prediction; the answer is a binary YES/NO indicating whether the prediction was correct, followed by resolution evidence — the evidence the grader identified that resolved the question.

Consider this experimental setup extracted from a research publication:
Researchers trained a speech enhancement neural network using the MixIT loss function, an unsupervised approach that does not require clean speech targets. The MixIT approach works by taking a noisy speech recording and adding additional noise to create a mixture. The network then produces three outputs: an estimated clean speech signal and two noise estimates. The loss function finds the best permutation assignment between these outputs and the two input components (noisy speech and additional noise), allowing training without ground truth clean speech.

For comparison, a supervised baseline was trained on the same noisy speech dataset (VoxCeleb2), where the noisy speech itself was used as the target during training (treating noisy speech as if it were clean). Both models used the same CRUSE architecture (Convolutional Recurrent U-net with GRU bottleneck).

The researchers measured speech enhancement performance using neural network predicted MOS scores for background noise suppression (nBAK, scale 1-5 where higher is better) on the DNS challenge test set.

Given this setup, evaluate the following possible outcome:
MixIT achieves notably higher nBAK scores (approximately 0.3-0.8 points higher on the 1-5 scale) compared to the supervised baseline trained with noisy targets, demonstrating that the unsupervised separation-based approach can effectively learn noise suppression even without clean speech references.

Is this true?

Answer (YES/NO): NO